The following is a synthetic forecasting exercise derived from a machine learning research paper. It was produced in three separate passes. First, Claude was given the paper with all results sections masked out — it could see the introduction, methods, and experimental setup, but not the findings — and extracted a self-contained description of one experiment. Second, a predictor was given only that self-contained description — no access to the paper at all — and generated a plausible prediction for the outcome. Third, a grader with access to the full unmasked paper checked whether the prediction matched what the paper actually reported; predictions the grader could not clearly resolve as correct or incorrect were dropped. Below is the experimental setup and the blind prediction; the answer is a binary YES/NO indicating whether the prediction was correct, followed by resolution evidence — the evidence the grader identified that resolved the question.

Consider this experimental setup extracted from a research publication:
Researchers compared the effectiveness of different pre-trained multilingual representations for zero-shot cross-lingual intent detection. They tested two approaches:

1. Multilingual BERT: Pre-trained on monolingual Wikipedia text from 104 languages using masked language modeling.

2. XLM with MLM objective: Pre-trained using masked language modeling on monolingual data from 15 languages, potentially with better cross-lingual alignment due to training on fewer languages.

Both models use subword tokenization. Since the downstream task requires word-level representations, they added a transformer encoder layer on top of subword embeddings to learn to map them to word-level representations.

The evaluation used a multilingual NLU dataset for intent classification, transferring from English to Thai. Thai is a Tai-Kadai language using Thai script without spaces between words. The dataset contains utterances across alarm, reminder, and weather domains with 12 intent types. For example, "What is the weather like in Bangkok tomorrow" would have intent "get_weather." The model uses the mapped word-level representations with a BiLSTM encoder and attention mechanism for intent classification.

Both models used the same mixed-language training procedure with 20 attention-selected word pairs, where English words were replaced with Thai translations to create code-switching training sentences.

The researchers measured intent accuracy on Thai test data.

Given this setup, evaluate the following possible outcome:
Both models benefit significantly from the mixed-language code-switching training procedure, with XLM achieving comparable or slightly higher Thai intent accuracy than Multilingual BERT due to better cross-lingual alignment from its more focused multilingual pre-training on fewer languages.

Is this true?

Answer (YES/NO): NO